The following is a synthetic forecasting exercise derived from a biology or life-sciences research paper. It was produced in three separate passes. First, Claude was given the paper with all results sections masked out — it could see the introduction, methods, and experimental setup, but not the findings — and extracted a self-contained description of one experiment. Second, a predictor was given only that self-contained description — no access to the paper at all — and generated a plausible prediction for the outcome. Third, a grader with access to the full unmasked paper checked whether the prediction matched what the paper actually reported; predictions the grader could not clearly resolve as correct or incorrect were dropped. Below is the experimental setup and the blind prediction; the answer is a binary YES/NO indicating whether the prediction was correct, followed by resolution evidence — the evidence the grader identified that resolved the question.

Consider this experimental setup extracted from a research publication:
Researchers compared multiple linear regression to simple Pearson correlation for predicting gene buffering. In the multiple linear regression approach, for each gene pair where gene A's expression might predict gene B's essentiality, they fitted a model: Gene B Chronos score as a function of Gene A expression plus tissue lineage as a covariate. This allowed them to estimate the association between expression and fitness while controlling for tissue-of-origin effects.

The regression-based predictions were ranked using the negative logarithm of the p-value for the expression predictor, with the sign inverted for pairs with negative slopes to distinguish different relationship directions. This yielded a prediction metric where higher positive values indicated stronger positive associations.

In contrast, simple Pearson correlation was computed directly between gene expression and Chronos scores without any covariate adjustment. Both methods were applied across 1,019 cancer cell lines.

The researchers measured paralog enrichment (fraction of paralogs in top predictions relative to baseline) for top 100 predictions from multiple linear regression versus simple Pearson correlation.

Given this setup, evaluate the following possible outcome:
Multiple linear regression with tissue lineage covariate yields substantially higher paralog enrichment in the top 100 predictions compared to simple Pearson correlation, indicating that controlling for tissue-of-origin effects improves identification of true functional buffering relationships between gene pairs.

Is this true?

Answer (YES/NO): NO